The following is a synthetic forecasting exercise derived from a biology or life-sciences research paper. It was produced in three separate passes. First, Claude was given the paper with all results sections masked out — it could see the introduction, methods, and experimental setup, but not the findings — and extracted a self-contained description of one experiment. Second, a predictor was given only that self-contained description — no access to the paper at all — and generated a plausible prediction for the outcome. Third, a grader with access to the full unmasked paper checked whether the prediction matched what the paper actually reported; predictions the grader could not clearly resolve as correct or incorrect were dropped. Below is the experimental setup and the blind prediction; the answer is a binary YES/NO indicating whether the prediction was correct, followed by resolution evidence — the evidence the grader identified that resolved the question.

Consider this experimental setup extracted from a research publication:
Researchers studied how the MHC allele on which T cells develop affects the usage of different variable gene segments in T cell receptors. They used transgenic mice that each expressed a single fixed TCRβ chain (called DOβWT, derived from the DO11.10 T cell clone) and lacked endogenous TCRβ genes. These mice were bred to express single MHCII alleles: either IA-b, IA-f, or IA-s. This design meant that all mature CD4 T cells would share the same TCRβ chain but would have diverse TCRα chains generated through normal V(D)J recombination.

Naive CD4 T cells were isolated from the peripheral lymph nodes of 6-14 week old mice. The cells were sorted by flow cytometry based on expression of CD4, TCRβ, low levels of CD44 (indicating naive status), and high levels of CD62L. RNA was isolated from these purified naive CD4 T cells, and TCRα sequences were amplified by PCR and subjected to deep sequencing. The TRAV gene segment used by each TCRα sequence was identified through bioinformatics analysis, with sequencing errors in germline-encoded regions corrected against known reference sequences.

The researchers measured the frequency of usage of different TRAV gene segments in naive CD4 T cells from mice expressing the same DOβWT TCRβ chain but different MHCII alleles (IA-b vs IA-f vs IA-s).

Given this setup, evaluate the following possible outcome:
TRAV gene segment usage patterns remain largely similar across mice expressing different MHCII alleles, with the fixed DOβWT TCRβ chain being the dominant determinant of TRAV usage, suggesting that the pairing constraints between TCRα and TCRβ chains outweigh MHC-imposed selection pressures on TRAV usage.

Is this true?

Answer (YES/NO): NO